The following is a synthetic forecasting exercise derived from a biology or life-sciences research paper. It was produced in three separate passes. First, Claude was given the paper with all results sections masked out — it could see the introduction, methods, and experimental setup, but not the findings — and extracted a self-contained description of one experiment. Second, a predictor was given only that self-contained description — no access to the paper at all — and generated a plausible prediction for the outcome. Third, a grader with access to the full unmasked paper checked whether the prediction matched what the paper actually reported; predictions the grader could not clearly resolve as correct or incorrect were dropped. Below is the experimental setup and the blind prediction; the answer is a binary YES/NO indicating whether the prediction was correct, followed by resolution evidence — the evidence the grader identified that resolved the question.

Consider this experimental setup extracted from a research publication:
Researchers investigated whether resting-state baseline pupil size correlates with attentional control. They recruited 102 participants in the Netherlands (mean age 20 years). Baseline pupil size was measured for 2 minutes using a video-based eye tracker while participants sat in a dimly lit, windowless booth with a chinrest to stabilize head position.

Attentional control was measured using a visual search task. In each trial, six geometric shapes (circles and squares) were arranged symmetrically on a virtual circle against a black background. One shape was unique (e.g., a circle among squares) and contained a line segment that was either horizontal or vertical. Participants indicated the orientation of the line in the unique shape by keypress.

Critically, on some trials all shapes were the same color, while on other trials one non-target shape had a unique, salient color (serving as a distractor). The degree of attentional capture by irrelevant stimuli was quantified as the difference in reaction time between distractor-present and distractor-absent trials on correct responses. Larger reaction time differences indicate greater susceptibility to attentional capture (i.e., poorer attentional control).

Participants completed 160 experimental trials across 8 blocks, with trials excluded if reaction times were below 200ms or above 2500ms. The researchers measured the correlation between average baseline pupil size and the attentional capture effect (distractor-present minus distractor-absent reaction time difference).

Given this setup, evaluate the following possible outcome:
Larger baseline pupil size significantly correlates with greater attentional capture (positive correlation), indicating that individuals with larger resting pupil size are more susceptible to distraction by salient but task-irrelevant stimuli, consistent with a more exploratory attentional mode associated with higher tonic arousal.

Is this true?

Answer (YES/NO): NO